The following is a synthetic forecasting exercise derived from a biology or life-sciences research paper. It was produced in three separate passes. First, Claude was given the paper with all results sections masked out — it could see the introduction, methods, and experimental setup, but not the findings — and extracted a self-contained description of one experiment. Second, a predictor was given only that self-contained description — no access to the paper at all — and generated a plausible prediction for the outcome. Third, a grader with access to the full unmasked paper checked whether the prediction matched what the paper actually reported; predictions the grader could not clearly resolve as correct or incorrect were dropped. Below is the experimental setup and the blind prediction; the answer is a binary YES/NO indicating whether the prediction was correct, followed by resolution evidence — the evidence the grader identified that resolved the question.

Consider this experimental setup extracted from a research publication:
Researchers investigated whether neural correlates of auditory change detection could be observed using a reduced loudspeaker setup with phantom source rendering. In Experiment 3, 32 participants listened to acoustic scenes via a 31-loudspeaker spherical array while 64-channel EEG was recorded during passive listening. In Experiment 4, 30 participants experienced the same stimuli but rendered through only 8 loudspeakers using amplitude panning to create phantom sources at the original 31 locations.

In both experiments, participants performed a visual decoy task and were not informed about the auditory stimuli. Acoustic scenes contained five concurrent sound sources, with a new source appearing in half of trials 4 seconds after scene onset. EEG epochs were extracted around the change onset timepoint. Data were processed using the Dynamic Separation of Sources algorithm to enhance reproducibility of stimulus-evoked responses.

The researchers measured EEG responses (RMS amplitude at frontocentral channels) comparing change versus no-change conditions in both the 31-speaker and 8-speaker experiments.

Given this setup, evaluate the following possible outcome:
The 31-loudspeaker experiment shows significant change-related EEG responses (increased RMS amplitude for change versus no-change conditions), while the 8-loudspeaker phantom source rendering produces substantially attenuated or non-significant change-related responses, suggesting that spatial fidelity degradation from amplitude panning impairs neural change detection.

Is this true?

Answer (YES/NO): NO